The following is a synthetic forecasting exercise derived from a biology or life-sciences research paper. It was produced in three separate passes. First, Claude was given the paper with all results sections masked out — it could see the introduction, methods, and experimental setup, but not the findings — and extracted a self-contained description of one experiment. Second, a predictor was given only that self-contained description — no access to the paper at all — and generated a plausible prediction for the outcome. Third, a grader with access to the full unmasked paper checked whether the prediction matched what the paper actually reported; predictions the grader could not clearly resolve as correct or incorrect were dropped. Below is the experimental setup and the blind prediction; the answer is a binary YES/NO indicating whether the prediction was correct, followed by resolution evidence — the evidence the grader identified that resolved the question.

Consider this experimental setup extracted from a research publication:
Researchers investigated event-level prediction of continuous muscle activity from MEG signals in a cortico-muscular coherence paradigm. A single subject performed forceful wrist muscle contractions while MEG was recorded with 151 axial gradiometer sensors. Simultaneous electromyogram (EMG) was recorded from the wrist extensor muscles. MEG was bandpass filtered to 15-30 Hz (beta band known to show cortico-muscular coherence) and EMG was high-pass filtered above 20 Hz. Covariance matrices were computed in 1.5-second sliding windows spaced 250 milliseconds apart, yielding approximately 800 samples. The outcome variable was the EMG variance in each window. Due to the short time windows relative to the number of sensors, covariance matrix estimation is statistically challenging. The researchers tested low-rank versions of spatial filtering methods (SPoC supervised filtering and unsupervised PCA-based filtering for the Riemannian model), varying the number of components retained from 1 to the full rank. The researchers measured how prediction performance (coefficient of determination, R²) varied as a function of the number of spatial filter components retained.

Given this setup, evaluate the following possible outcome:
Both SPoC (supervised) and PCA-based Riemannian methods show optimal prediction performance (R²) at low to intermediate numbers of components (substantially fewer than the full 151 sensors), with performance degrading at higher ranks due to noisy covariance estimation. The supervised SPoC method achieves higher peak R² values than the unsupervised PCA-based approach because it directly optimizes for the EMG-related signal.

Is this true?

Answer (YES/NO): NO